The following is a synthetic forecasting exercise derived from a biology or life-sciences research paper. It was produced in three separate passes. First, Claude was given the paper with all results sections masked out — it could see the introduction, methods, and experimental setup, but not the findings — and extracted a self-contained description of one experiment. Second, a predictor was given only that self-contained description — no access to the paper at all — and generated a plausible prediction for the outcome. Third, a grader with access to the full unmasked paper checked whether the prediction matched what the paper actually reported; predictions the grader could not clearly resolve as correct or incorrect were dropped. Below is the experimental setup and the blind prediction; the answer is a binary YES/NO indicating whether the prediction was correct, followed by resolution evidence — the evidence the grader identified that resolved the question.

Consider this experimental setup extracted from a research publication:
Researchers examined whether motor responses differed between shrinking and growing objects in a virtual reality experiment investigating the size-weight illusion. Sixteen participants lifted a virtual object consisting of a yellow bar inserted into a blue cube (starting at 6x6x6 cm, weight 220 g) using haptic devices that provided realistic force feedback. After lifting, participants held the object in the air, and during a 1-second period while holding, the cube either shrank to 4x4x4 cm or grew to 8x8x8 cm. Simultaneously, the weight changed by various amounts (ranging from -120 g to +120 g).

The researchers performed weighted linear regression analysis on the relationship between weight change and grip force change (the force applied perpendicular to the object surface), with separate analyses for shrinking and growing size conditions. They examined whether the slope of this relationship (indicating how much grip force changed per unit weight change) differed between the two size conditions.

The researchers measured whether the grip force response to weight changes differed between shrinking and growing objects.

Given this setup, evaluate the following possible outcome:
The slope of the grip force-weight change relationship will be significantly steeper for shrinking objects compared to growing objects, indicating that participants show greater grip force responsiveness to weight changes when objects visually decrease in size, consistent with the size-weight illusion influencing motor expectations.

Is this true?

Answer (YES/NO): NO